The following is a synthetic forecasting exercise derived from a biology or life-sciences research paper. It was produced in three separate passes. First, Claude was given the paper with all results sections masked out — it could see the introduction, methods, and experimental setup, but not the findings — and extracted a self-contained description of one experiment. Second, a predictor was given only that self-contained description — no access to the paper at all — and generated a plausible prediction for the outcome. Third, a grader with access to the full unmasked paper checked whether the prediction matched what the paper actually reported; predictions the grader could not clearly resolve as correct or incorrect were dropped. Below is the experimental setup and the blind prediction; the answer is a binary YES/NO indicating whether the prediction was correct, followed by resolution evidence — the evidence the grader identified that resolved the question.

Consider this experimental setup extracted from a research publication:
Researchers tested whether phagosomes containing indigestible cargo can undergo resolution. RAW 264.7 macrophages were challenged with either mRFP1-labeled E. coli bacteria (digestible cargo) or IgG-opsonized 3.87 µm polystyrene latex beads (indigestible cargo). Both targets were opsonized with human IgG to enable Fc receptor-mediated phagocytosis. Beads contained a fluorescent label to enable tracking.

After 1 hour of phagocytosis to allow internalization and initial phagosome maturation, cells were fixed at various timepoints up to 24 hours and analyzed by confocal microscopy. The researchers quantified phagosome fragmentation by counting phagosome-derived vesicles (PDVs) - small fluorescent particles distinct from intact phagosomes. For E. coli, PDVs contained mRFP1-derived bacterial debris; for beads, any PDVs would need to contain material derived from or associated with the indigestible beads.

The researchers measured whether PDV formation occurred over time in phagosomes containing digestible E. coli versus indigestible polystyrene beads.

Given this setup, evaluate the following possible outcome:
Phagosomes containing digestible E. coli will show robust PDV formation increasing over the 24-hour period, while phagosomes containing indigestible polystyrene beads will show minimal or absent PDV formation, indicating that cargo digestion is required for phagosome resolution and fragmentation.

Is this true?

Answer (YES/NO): YES